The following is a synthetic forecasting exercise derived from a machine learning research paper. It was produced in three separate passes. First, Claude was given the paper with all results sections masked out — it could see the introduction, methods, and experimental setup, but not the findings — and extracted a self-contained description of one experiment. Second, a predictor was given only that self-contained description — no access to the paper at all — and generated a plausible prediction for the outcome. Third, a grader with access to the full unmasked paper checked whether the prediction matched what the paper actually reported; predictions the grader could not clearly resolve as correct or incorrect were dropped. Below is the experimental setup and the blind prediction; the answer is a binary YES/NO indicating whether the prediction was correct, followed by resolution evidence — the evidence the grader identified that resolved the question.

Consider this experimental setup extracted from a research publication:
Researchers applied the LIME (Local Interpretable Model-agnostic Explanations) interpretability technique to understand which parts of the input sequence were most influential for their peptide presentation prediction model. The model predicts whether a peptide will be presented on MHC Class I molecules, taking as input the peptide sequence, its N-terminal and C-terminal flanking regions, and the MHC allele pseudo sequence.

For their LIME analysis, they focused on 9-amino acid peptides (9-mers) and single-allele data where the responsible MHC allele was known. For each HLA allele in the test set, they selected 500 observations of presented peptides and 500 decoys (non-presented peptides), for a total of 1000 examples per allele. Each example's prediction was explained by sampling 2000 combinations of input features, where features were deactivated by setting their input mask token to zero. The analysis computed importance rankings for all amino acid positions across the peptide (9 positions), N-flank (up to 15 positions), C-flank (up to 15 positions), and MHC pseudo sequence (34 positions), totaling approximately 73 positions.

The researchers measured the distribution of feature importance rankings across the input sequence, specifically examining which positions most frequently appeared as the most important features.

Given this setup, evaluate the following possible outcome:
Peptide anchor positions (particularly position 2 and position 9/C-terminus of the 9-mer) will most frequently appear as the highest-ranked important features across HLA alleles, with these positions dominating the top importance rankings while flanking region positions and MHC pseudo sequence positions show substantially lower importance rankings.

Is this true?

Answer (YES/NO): YES